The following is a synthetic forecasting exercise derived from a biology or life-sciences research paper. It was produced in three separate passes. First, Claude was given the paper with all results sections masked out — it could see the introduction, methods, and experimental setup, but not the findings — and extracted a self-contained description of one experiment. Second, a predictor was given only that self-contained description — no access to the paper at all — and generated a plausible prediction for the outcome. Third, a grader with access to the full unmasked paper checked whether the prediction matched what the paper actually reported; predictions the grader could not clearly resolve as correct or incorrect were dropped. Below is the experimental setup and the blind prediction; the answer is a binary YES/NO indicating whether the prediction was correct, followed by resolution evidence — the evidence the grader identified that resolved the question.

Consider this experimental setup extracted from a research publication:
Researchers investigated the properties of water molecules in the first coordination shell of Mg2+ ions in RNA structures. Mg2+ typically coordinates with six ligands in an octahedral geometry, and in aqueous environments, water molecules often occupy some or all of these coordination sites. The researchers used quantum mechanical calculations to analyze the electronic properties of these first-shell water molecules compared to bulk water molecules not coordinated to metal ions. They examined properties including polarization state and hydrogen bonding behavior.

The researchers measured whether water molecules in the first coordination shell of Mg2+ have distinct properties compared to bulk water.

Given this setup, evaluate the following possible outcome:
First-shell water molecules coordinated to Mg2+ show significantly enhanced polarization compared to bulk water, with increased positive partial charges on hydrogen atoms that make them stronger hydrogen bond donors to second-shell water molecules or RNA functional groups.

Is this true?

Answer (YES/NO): YES